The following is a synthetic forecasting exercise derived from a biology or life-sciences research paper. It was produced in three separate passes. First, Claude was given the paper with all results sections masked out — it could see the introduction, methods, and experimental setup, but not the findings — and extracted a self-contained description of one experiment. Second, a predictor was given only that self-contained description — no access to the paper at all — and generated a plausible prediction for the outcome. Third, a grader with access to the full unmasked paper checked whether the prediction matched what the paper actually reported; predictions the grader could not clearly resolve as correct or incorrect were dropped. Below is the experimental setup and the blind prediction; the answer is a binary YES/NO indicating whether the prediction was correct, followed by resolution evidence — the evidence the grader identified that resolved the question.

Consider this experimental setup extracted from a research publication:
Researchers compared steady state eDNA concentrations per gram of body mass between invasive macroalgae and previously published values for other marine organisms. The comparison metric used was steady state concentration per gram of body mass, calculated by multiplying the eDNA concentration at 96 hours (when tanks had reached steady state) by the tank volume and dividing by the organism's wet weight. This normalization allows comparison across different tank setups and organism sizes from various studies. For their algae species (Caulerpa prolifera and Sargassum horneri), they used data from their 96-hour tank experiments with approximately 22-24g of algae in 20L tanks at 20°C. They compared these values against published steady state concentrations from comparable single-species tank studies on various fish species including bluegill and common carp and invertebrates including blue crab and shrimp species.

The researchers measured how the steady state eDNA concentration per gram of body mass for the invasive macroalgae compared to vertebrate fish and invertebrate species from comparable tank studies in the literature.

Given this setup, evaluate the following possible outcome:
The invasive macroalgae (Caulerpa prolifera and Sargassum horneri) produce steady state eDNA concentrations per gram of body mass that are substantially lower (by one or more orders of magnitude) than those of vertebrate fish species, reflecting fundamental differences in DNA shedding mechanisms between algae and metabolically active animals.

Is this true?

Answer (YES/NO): NO